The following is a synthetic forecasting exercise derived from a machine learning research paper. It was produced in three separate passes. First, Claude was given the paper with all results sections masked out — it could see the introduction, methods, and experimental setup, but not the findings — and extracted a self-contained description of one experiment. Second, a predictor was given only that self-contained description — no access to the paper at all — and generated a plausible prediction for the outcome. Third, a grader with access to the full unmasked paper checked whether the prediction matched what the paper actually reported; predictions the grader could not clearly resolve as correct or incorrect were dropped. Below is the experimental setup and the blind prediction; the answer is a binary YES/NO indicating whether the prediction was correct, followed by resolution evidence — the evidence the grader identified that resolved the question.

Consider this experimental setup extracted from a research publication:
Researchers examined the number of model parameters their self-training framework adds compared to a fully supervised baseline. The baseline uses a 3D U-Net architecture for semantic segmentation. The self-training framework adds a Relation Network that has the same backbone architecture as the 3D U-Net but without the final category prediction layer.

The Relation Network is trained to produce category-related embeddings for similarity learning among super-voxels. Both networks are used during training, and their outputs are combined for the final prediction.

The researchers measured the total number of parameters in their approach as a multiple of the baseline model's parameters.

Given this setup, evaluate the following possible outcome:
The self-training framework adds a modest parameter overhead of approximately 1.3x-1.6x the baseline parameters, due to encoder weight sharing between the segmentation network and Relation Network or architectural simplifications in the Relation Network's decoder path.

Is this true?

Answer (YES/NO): NO